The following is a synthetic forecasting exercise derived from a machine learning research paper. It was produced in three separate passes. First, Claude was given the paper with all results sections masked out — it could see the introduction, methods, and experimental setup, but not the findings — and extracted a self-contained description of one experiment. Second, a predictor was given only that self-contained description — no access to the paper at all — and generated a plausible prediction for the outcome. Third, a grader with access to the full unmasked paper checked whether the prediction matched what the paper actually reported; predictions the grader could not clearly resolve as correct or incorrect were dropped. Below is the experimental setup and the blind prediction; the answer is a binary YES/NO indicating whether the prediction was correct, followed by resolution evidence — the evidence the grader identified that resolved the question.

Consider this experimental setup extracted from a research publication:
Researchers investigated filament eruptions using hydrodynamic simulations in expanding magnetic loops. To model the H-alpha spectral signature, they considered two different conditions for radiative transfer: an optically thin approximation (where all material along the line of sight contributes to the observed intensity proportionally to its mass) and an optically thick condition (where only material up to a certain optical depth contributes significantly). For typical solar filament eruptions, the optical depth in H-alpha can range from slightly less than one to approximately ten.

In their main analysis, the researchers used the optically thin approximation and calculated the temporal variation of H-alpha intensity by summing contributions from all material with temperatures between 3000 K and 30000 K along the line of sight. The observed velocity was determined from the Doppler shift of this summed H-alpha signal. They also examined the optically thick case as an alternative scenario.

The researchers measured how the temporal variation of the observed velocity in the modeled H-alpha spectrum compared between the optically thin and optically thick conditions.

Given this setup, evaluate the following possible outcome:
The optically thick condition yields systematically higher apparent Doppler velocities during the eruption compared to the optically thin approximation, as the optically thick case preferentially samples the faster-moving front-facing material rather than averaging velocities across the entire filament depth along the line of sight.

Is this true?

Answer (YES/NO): NO